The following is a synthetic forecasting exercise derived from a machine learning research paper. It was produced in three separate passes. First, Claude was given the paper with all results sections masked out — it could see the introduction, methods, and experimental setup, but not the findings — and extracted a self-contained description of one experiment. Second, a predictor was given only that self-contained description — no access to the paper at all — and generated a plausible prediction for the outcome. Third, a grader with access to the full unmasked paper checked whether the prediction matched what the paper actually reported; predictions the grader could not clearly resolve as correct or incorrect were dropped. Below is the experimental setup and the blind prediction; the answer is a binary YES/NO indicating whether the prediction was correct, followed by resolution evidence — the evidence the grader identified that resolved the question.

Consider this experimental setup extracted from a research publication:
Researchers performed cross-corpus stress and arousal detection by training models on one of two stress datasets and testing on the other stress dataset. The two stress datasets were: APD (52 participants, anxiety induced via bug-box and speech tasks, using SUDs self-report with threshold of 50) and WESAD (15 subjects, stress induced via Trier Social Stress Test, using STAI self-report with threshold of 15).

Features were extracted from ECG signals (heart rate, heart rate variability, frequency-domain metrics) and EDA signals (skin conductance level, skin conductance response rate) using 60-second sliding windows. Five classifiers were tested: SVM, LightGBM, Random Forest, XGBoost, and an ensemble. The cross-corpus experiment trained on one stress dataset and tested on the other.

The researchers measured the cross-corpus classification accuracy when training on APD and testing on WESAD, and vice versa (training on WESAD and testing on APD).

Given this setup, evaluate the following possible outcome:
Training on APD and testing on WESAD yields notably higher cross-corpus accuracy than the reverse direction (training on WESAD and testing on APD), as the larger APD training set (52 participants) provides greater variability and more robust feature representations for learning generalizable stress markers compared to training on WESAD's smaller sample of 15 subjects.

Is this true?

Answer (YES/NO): NO